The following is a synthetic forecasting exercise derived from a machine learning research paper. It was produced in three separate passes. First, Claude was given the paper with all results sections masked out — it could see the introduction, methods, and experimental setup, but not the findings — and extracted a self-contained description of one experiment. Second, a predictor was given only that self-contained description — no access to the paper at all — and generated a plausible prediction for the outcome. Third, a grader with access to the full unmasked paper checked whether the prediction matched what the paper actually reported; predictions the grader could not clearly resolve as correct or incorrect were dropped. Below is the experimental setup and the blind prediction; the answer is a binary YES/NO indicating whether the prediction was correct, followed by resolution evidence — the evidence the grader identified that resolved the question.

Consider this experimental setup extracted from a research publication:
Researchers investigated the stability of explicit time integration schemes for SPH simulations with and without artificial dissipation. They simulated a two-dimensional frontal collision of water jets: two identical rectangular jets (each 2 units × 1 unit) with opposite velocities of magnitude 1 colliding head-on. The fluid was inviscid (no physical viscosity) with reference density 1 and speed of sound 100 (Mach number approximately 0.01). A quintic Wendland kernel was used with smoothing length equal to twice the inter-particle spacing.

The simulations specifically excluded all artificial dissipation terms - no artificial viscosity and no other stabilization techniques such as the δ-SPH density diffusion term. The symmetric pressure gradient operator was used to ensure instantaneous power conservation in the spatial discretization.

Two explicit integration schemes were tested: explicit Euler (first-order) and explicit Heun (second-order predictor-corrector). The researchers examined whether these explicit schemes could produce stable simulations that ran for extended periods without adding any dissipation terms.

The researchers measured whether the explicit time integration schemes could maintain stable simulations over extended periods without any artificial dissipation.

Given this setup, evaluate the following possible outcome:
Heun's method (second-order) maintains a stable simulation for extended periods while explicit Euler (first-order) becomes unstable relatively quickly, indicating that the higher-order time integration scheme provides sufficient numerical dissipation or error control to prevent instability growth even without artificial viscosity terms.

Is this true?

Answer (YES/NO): NO